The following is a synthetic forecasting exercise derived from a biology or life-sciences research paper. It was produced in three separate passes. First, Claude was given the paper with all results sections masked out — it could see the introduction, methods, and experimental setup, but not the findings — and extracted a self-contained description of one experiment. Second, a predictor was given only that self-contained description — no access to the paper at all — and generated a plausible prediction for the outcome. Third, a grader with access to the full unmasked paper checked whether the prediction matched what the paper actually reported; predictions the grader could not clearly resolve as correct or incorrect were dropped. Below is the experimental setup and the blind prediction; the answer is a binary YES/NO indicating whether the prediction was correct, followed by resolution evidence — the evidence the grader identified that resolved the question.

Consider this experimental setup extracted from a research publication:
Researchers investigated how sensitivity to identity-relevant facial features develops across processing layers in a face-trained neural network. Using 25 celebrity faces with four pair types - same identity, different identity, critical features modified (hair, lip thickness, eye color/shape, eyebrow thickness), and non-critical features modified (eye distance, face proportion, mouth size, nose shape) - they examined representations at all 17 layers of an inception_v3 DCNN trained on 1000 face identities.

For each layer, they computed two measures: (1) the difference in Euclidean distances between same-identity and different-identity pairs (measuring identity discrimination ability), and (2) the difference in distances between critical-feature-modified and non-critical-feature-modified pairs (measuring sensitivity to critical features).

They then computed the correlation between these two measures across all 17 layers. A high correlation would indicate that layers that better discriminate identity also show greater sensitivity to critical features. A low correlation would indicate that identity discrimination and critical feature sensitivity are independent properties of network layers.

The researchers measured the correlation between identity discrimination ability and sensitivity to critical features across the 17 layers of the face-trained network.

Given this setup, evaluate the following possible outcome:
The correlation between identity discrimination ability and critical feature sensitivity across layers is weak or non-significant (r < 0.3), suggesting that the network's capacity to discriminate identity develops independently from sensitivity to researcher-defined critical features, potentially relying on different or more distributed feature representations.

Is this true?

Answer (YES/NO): NO